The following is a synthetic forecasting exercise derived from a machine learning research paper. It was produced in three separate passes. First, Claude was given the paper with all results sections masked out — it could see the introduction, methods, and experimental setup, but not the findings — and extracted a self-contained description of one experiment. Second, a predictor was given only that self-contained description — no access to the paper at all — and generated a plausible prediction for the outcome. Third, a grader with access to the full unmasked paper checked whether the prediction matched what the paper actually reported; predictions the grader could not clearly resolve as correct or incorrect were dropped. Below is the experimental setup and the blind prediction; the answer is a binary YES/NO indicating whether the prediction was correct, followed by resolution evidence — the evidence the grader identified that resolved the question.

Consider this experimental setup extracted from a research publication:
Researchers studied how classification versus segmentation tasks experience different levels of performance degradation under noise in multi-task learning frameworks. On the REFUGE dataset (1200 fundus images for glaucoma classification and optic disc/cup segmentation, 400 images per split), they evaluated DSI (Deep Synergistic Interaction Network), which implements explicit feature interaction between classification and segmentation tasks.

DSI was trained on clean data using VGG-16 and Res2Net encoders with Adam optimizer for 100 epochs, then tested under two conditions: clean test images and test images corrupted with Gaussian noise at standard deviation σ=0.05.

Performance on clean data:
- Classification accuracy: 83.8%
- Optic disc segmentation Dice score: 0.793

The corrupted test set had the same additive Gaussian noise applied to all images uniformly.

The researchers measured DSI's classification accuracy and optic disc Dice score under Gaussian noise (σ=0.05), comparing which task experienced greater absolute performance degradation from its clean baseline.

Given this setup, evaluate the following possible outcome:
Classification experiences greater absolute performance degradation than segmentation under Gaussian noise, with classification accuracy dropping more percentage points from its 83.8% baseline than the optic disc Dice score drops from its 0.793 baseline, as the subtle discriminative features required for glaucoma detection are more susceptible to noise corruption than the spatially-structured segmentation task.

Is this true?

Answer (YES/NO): NO